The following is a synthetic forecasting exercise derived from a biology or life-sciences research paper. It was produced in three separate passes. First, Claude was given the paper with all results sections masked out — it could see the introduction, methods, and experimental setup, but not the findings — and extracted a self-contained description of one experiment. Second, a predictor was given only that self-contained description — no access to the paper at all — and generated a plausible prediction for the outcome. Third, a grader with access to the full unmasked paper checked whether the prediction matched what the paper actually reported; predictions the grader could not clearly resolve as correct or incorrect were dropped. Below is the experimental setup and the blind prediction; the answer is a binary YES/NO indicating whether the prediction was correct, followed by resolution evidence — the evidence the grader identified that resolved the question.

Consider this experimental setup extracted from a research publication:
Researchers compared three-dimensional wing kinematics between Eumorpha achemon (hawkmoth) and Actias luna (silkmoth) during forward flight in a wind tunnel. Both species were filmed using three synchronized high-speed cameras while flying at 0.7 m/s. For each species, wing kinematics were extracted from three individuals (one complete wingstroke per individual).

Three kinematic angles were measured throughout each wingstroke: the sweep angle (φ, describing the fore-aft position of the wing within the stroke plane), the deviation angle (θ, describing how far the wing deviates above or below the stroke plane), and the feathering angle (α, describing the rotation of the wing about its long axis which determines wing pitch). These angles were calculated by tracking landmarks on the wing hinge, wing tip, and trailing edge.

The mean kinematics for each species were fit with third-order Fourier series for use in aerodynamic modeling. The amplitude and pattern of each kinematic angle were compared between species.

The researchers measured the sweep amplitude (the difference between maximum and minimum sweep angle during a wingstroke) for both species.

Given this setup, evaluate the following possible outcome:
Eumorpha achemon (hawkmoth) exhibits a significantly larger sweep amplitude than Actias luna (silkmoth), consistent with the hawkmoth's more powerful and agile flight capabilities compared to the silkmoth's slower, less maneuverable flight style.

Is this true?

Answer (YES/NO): NO